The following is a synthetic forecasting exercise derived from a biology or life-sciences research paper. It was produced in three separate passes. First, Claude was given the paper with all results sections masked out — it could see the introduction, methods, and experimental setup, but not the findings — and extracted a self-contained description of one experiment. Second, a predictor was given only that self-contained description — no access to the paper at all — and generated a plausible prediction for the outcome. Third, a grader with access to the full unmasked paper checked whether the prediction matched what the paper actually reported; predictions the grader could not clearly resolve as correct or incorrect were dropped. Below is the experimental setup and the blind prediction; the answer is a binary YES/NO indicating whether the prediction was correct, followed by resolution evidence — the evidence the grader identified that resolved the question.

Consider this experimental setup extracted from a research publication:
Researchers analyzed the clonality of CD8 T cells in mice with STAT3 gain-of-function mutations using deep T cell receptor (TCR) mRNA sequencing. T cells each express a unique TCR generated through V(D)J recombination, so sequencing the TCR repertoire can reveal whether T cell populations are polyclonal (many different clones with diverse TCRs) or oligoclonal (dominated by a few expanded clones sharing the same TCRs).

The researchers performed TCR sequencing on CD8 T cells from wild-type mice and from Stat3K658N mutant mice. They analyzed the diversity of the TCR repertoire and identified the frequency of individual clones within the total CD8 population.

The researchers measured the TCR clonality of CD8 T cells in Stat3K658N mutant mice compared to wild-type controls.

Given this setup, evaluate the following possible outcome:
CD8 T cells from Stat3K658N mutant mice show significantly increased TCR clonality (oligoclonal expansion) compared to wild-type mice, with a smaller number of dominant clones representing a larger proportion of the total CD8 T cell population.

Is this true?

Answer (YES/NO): NO